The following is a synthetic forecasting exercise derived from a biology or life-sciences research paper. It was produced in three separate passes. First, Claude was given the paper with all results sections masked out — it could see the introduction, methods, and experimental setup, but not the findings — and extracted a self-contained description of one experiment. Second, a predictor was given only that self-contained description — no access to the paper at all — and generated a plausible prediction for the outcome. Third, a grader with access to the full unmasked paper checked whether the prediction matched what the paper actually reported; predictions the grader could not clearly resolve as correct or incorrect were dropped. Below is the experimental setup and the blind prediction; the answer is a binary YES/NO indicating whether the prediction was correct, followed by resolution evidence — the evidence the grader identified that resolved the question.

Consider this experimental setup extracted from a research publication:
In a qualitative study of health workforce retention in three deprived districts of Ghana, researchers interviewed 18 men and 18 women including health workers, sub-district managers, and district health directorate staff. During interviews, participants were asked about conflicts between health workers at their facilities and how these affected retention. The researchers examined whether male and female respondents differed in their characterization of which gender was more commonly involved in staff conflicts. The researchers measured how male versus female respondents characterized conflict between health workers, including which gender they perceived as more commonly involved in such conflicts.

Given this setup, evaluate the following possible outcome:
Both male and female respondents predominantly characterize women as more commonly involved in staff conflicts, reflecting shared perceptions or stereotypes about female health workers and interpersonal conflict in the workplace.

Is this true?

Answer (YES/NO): NO